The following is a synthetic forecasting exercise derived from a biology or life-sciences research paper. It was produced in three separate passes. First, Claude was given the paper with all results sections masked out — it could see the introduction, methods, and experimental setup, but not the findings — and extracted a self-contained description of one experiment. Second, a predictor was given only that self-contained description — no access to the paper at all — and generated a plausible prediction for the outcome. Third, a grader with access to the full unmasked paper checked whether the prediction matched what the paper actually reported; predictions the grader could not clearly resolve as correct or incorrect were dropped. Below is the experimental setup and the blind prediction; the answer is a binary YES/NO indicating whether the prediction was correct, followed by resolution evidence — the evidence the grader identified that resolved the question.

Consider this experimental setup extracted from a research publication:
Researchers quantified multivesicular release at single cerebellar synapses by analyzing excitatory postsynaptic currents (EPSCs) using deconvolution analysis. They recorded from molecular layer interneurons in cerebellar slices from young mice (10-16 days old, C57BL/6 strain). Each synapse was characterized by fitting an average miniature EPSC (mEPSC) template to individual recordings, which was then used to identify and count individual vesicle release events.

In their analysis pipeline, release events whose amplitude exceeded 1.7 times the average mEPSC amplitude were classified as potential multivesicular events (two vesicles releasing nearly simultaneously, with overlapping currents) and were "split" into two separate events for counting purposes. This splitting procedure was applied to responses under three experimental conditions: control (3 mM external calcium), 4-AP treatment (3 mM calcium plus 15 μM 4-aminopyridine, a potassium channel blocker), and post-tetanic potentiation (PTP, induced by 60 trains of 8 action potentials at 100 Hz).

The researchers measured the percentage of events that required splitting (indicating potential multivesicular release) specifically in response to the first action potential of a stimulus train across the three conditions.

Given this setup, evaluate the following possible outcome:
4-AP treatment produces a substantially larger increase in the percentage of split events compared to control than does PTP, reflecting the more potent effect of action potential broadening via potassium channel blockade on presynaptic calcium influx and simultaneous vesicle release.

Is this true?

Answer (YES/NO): NO